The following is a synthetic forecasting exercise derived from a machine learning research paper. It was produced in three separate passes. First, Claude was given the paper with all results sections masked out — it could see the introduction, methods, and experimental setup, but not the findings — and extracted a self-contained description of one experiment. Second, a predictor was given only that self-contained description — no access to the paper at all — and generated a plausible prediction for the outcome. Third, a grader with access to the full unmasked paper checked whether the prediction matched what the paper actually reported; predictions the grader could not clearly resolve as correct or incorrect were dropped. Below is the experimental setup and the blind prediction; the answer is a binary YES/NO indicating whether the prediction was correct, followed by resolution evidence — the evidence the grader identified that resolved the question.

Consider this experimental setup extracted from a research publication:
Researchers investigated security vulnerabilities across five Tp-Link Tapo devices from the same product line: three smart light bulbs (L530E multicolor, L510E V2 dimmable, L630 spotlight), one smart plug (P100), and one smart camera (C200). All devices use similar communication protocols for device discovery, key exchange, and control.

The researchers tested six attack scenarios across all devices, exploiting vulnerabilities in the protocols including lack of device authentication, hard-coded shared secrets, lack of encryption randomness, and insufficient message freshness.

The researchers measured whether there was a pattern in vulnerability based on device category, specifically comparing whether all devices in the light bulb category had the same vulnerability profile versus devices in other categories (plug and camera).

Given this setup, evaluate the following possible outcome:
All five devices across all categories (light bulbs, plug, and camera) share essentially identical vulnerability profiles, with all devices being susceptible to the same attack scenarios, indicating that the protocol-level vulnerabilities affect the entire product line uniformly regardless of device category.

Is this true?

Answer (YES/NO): NO